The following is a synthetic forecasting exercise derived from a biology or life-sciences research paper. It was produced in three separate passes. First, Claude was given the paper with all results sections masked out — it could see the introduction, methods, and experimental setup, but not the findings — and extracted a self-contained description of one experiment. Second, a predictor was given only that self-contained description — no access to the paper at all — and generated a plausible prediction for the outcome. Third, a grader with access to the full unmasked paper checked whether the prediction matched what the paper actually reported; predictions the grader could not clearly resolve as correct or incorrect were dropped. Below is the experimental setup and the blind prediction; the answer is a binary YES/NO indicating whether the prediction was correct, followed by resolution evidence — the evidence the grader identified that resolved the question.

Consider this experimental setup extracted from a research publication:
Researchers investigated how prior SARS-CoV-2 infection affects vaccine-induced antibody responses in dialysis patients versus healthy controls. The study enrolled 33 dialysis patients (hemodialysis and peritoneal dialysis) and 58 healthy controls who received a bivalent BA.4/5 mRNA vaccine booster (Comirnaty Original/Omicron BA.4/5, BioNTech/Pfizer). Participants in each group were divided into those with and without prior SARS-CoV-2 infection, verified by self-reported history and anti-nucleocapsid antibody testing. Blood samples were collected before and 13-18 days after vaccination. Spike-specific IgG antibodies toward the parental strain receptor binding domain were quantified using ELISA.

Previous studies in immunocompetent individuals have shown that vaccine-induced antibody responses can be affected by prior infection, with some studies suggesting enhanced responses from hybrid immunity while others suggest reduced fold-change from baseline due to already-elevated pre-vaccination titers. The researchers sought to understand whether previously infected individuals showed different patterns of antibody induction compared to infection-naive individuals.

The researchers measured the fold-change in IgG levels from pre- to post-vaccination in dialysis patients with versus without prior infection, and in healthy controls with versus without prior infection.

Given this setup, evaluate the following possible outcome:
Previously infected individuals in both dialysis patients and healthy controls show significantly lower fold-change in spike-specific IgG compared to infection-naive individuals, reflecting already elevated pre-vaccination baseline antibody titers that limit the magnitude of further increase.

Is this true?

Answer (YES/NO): NO